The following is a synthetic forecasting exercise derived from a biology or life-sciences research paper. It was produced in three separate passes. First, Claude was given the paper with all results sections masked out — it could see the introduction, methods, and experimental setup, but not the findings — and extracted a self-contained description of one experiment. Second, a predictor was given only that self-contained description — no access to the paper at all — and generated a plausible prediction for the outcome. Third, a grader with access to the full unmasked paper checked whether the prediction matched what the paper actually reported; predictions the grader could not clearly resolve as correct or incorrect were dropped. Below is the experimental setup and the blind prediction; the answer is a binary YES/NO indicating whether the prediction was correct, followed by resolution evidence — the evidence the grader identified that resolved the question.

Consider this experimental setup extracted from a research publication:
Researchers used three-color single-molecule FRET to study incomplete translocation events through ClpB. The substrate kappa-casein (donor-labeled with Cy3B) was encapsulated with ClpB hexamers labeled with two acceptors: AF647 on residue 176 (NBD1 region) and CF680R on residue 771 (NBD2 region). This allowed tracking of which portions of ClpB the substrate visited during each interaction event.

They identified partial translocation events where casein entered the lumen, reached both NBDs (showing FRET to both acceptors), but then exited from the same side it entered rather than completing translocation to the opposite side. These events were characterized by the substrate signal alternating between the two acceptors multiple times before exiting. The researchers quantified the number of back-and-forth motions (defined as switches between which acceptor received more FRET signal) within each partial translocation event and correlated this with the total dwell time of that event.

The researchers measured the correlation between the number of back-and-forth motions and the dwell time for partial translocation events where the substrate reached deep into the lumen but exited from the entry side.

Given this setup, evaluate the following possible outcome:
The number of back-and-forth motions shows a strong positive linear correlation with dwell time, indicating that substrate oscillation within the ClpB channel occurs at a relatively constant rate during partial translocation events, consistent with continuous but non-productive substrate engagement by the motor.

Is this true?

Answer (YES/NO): YES